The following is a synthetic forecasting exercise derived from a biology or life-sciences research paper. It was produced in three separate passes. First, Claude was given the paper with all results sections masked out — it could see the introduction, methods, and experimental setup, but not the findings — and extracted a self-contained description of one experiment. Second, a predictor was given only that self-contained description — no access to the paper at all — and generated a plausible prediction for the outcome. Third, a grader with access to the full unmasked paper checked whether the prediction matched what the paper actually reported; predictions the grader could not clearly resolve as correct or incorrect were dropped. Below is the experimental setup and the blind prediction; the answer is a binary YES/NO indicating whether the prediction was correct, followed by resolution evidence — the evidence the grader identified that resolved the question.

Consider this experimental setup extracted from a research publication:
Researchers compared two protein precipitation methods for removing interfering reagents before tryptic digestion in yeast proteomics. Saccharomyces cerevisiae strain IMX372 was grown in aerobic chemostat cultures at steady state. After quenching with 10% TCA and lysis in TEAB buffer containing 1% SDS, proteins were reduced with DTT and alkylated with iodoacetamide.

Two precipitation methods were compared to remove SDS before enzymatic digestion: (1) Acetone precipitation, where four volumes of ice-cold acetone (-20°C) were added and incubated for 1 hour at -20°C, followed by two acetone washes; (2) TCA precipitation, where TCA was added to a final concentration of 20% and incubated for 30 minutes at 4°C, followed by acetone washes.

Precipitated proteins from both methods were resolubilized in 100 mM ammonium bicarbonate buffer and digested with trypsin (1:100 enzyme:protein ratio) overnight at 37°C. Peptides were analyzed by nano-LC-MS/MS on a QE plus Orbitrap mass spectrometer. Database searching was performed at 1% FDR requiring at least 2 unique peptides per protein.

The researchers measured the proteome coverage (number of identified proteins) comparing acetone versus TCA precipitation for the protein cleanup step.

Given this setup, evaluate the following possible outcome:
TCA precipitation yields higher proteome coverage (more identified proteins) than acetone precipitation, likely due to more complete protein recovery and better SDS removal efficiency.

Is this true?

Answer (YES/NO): NO